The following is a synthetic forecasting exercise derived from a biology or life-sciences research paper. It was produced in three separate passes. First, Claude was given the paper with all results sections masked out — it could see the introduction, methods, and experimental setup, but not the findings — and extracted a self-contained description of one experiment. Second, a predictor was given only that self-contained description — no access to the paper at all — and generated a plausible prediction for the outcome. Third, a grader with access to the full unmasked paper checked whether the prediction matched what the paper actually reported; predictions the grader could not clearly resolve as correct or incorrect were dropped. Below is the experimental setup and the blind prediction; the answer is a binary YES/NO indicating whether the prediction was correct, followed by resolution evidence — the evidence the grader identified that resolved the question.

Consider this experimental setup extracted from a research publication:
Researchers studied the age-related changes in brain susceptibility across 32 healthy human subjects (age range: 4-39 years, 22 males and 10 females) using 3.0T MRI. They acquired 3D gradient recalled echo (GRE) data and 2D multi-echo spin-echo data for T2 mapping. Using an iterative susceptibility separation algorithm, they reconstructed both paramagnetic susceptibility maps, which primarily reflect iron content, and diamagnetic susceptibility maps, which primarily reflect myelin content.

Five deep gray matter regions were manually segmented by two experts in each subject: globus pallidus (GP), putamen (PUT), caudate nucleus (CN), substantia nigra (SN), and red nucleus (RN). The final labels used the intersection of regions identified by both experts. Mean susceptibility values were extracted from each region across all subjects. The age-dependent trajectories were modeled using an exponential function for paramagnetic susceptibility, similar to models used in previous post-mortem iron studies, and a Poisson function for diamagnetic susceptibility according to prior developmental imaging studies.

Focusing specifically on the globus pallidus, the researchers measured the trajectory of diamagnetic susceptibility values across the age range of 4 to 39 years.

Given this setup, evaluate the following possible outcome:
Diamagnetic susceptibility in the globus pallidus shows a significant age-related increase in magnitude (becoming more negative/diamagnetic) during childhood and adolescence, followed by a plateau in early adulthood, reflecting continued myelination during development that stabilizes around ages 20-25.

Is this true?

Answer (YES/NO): YES